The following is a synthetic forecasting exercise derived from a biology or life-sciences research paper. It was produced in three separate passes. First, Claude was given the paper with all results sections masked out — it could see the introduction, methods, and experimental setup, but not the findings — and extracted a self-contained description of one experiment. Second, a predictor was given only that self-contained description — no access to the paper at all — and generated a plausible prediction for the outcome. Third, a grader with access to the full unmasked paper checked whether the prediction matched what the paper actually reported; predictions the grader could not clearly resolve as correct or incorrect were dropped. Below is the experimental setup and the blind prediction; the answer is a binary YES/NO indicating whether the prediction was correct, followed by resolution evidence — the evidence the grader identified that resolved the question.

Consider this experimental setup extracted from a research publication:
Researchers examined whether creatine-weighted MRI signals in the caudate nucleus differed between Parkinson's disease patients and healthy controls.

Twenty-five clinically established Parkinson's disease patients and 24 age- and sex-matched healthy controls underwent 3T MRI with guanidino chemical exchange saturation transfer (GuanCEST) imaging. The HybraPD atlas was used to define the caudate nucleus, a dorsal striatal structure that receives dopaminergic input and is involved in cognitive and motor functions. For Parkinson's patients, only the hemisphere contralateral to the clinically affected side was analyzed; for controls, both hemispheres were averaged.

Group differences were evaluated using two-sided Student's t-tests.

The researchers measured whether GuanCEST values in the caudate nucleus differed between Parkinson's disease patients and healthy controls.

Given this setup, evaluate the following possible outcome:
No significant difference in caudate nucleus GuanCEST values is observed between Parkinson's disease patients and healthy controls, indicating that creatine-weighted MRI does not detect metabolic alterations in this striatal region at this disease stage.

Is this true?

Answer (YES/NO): NO